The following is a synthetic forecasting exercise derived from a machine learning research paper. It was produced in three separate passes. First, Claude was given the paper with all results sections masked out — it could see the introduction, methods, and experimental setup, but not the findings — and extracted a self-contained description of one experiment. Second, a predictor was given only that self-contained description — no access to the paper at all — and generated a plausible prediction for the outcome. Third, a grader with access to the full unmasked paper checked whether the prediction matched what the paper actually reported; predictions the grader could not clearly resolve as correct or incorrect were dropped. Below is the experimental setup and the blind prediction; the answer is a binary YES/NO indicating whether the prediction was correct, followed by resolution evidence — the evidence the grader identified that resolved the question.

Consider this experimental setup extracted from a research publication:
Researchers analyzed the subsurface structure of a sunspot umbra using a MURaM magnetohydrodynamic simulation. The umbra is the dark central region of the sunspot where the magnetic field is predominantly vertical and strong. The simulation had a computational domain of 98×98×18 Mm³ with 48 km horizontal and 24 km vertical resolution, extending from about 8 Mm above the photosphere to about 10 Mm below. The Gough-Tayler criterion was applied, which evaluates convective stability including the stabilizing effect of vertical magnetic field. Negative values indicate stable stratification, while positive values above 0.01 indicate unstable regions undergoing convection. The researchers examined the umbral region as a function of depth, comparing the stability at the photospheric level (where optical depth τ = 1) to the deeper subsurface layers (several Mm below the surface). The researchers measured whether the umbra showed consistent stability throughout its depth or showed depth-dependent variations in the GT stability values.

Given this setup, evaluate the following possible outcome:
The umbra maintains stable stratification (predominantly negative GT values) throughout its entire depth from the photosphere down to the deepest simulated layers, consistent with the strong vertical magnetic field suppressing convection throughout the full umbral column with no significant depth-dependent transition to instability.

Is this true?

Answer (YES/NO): NO